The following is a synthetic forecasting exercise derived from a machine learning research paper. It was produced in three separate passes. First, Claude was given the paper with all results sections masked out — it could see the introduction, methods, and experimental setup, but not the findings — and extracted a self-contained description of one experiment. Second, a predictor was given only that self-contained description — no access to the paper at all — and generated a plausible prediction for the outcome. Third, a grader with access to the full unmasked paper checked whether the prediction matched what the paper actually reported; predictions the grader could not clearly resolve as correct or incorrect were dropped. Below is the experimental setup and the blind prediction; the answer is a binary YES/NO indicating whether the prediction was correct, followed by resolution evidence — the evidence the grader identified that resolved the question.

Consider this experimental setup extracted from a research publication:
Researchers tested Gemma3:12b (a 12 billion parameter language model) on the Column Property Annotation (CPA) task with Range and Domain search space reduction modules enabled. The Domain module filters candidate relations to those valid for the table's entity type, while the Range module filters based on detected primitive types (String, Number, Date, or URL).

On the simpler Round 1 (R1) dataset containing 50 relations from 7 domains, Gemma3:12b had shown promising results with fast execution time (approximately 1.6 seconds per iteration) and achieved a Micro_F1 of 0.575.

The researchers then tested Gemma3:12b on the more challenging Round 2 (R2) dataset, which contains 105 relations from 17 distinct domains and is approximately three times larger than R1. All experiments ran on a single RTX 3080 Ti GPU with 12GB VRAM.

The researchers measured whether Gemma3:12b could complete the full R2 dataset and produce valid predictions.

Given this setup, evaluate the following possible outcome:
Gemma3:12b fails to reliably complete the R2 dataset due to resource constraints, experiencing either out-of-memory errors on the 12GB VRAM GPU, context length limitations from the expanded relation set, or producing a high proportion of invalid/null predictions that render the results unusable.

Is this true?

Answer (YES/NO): NO